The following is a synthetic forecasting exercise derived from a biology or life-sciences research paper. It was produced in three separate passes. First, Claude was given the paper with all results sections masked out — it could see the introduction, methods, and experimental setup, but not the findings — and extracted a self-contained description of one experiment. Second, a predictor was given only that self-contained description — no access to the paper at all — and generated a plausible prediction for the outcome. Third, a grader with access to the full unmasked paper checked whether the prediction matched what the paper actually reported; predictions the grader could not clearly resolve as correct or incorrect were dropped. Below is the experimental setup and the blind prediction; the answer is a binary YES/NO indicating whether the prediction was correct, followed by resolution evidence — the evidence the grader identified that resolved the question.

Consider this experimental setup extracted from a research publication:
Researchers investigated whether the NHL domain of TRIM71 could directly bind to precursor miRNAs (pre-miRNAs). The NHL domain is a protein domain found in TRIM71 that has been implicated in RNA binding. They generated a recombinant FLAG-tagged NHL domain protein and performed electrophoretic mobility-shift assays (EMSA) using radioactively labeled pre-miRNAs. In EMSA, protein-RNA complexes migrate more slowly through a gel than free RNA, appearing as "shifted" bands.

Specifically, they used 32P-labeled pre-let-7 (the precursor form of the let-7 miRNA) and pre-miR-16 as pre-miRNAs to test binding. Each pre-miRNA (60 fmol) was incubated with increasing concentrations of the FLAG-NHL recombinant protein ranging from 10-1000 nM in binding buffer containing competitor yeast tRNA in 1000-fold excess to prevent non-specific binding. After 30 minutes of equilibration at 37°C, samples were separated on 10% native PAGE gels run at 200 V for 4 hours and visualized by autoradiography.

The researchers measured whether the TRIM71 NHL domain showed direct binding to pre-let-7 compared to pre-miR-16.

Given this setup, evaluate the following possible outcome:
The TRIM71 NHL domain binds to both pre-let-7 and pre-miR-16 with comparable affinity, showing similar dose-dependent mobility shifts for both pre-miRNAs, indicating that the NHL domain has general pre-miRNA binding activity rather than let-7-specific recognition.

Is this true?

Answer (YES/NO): NO